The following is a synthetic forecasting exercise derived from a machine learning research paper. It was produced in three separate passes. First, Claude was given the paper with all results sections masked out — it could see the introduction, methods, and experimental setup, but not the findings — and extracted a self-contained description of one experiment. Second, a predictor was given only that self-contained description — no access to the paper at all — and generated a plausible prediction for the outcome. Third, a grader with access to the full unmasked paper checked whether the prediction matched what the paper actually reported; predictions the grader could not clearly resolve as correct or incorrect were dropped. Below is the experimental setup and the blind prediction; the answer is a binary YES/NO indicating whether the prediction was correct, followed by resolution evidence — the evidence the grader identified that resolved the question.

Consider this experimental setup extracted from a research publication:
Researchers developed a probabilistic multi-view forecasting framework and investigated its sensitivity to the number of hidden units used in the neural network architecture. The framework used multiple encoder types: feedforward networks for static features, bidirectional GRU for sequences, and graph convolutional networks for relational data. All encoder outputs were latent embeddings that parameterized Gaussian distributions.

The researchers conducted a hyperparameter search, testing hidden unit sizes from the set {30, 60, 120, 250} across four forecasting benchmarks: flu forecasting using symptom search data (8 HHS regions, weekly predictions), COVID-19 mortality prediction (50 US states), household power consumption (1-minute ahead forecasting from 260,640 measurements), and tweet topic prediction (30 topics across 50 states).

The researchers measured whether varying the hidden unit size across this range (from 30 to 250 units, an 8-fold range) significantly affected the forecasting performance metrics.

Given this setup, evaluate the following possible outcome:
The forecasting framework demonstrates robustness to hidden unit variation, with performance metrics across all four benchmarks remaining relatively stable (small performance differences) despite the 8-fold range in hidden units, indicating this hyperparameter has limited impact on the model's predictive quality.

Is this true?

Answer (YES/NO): YES